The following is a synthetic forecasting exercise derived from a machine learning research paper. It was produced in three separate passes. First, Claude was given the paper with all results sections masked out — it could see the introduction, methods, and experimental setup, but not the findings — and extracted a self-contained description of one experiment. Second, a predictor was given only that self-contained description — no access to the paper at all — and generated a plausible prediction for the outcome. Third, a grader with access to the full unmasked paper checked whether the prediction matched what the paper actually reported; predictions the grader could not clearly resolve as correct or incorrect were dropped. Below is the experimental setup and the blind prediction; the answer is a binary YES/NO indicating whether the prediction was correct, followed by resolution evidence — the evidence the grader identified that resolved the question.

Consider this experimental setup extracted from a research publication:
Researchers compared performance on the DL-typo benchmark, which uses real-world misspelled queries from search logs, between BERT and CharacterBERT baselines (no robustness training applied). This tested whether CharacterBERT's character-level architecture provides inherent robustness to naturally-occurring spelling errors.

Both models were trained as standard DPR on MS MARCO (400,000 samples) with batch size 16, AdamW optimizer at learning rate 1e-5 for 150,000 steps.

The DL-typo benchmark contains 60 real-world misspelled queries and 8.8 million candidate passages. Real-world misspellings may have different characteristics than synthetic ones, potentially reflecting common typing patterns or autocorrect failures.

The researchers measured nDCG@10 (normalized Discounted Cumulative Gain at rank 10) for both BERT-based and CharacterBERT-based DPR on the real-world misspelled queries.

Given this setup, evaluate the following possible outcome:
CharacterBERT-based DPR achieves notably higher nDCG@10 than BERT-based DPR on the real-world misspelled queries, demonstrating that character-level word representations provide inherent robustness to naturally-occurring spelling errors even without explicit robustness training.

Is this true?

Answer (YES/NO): NO